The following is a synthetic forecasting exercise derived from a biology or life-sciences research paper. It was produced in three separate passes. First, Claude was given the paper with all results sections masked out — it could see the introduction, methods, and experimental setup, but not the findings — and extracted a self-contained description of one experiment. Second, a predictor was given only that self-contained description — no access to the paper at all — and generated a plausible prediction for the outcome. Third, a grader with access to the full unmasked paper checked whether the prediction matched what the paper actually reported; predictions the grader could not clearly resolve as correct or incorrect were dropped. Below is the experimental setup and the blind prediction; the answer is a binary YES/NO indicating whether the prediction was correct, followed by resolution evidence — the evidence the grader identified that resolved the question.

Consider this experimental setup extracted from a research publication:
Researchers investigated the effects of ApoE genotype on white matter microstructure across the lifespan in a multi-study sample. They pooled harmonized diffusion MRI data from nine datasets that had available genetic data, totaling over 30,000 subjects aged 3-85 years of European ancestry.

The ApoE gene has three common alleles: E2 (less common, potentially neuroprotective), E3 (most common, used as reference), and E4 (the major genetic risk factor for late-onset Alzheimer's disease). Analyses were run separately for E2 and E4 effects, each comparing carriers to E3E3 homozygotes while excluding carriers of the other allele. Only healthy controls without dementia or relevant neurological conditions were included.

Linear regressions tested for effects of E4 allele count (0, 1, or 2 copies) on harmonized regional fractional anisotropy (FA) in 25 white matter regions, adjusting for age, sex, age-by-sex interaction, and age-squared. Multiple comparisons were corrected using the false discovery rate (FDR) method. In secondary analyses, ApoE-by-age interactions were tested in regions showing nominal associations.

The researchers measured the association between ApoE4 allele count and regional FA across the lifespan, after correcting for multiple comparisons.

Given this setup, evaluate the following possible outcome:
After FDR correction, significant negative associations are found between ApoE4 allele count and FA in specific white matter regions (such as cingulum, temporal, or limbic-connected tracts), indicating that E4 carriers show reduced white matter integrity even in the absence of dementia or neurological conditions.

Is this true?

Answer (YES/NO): YES